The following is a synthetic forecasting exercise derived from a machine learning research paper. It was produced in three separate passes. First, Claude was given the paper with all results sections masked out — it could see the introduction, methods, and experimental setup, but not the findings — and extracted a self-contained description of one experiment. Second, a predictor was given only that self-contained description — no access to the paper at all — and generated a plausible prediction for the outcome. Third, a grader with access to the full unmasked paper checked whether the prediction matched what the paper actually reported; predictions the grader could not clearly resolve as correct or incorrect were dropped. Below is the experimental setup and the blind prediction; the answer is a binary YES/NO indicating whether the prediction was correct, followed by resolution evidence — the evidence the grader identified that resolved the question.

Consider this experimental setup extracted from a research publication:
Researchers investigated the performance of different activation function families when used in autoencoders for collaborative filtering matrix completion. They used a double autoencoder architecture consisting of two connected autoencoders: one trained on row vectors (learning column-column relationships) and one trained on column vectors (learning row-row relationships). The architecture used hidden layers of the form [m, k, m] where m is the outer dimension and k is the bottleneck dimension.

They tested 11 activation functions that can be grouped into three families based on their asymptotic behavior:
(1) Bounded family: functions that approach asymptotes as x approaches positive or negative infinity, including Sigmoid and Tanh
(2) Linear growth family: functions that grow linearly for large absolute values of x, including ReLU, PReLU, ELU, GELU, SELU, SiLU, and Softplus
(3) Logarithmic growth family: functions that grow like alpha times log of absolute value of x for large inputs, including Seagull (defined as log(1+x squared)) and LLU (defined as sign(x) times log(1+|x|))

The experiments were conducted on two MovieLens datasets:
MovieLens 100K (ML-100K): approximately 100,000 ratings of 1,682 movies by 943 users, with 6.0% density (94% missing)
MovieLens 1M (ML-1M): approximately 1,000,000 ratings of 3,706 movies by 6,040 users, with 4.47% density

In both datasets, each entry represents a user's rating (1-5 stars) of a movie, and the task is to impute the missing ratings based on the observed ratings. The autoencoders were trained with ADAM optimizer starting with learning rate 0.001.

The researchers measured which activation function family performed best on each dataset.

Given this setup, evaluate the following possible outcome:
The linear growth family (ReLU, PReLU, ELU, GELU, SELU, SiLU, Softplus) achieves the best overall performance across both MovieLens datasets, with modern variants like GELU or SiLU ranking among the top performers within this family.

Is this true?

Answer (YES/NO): NO